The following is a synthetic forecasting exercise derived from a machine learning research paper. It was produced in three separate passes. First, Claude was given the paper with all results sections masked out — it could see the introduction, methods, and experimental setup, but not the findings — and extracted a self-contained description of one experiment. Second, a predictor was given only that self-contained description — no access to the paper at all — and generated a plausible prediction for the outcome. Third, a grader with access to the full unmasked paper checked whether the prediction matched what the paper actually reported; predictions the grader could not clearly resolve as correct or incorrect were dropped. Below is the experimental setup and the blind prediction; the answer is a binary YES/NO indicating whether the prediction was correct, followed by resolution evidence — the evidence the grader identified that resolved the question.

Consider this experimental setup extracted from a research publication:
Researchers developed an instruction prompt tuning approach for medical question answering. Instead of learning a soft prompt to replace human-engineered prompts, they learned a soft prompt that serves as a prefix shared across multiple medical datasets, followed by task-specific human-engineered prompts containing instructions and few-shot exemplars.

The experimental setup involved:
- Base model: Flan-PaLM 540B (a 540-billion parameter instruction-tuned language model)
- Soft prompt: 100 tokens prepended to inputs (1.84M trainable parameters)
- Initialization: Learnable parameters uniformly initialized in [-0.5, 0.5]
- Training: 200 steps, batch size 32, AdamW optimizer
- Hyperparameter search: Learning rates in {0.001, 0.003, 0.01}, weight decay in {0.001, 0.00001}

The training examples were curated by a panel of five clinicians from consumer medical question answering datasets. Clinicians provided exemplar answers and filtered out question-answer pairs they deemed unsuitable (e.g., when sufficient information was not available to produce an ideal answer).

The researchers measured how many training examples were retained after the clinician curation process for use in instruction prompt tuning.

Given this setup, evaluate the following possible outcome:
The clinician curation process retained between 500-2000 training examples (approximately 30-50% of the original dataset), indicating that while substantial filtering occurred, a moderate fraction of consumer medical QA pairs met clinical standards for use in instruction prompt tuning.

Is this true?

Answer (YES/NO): NO